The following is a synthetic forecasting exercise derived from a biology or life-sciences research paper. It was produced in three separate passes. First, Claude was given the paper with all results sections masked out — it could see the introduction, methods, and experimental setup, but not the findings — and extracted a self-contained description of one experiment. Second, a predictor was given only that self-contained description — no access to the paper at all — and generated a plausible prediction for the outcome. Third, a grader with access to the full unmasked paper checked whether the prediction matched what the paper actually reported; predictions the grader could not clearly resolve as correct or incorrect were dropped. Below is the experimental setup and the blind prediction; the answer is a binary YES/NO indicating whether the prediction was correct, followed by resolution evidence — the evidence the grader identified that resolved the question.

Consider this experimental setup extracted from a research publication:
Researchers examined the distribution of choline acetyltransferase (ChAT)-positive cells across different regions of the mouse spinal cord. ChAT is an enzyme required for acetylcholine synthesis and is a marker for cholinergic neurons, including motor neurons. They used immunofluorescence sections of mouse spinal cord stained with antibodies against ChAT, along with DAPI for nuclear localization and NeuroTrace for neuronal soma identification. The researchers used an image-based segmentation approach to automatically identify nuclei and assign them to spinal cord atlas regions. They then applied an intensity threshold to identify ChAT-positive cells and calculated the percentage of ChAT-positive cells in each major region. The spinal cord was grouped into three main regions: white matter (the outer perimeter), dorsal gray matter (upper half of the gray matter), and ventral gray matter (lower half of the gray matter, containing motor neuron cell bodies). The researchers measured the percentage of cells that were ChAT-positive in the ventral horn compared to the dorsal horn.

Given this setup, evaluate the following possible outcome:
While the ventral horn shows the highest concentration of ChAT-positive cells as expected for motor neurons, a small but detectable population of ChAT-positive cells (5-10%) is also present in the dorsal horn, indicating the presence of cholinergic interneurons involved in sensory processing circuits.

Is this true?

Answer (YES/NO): NO